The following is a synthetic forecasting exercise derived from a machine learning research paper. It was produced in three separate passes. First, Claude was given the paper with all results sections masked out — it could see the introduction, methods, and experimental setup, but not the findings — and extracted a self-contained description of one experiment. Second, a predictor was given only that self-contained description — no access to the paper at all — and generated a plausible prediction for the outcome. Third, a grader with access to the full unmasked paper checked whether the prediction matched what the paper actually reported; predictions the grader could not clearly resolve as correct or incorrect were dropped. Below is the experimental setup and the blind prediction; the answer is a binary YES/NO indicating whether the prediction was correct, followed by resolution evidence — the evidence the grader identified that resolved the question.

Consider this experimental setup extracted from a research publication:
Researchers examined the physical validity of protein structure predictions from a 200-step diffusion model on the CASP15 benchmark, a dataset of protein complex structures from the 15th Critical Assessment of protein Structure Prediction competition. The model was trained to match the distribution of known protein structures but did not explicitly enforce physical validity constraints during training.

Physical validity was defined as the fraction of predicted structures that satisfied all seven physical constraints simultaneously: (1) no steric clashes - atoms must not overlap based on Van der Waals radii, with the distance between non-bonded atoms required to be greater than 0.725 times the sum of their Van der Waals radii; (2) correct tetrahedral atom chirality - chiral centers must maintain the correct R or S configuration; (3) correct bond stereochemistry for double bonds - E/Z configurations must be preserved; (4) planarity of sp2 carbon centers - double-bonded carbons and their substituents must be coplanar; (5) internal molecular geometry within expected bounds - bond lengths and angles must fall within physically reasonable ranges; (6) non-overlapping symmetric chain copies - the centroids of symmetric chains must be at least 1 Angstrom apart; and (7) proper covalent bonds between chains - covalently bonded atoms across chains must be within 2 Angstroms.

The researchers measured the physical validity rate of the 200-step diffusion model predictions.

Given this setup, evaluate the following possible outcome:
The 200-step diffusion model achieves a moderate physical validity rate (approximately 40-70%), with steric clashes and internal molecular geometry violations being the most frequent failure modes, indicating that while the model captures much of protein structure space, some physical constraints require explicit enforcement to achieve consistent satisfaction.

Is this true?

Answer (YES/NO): NO